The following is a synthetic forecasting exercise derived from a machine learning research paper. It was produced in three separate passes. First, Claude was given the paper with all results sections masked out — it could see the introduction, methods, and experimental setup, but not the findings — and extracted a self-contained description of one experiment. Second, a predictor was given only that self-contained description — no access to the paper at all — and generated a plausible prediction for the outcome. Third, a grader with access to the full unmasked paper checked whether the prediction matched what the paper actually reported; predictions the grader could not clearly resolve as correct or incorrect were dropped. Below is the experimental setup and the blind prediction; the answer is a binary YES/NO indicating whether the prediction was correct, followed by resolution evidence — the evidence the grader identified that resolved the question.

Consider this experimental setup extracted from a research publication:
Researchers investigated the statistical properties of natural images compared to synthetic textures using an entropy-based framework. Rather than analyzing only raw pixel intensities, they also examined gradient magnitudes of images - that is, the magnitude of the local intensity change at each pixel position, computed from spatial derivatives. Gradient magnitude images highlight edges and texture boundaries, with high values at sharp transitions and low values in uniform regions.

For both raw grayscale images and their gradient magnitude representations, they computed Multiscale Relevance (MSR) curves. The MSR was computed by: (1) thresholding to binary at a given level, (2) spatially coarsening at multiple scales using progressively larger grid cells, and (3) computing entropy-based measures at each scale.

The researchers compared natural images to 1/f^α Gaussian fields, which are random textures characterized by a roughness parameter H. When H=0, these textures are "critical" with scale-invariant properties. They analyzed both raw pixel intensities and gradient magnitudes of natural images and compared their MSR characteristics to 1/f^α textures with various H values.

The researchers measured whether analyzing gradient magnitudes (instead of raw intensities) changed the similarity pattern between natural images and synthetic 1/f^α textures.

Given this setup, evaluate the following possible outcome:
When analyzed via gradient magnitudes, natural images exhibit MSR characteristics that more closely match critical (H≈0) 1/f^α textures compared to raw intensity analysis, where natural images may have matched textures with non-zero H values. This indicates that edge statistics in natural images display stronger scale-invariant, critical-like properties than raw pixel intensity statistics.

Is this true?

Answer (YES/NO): YES